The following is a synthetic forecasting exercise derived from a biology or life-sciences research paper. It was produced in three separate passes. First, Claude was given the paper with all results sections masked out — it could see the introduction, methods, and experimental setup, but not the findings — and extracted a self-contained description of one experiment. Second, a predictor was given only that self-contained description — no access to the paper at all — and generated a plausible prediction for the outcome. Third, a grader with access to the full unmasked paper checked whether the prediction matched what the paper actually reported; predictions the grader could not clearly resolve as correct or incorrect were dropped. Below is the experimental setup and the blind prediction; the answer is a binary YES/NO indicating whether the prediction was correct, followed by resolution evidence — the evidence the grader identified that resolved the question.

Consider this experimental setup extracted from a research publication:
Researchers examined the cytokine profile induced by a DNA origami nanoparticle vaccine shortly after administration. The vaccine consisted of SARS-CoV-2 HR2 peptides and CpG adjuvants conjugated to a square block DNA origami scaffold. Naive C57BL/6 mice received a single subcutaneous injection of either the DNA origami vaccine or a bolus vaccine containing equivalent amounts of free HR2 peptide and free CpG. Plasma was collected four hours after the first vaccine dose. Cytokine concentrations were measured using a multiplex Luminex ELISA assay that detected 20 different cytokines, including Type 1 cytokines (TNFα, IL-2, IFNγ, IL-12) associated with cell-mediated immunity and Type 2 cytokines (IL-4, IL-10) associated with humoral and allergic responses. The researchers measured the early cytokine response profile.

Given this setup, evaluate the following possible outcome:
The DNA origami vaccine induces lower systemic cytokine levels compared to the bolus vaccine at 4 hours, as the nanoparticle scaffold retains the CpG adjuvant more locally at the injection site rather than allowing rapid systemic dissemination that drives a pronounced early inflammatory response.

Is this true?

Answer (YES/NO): NO